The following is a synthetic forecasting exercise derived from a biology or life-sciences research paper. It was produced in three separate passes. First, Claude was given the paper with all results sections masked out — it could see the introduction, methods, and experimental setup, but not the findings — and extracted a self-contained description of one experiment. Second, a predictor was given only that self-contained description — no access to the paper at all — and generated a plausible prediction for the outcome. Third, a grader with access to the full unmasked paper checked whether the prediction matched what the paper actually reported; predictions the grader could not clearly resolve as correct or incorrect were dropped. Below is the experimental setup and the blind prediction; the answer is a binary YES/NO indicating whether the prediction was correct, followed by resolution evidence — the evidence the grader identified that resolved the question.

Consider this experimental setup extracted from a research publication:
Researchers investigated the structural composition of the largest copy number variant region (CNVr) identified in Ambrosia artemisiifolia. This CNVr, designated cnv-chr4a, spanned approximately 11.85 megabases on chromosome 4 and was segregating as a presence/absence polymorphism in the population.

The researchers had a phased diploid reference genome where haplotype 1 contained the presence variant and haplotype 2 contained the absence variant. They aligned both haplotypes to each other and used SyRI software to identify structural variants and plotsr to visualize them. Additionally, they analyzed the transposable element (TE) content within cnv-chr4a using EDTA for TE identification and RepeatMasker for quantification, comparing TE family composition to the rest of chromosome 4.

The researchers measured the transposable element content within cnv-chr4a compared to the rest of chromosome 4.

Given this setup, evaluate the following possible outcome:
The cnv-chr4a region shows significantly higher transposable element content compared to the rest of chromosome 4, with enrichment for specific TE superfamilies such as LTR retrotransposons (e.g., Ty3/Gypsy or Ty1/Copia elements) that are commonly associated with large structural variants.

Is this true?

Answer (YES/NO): YES